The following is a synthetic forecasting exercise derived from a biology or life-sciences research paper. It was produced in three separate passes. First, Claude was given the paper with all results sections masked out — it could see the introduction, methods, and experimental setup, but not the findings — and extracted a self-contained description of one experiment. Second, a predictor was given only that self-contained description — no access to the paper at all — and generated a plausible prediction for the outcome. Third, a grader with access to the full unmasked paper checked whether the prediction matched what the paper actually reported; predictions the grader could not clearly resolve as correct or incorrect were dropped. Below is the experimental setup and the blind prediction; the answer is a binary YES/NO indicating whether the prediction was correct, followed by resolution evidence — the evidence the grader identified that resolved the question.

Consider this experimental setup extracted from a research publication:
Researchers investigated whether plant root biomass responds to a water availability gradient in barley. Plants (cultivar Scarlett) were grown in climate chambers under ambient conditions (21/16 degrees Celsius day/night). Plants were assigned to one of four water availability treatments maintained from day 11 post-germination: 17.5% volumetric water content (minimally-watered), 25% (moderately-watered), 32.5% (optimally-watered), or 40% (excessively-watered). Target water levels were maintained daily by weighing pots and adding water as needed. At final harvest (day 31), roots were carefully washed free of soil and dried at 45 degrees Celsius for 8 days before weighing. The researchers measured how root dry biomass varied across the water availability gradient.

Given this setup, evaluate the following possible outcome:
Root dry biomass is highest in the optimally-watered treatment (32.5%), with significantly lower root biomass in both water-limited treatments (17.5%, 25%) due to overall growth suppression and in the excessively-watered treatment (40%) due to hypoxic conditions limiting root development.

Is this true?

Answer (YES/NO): NO